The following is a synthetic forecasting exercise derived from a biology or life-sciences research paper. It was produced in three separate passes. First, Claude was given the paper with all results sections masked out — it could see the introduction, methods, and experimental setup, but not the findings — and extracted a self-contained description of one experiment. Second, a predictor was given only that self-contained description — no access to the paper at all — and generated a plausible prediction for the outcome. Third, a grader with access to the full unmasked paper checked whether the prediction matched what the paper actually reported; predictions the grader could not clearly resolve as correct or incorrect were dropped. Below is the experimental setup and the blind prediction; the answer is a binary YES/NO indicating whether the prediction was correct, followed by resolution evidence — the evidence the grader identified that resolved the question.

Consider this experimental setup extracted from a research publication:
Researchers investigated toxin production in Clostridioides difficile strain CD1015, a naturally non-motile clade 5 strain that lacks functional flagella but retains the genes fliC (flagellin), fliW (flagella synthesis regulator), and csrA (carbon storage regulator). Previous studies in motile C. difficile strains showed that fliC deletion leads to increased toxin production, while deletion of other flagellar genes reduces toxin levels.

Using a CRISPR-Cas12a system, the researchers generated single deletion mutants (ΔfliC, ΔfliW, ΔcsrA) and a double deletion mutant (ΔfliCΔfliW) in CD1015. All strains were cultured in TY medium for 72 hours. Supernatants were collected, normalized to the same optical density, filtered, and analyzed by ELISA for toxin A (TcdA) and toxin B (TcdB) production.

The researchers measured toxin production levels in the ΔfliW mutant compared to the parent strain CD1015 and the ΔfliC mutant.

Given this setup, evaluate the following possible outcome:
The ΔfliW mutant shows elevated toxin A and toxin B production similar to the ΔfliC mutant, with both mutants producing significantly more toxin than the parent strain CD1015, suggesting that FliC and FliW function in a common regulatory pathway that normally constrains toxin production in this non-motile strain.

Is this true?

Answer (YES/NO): YES